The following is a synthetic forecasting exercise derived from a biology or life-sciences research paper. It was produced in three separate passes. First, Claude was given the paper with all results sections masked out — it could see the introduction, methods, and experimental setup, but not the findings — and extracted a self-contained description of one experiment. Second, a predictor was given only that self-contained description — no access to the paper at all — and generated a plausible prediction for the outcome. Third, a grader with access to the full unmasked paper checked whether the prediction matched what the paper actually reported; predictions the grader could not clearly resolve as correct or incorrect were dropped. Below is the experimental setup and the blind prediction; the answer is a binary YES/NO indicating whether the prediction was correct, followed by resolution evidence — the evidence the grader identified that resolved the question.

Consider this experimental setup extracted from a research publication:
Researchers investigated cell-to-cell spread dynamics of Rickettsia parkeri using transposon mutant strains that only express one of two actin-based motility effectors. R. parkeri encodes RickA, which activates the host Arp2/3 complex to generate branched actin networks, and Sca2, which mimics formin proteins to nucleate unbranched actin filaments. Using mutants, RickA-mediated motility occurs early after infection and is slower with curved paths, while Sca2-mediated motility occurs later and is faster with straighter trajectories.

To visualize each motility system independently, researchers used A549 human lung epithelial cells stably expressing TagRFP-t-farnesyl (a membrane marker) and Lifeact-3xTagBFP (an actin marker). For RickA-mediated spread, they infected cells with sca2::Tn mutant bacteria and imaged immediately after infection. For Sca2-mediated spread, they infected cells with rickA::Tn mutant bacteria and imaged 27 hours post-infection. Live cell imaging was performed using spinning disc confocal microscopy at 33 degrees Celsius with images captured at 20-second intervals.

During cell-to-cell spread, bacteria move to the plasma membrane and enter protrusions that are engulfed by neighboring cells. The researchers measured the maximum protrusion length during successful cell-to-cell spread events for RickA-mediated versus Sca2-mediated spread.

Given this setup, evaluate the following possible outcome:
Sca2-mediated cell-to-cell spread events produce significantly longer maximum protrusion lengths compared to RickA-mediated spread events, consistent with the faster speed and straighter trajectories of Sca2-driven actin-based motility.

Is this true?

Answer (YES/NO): NO